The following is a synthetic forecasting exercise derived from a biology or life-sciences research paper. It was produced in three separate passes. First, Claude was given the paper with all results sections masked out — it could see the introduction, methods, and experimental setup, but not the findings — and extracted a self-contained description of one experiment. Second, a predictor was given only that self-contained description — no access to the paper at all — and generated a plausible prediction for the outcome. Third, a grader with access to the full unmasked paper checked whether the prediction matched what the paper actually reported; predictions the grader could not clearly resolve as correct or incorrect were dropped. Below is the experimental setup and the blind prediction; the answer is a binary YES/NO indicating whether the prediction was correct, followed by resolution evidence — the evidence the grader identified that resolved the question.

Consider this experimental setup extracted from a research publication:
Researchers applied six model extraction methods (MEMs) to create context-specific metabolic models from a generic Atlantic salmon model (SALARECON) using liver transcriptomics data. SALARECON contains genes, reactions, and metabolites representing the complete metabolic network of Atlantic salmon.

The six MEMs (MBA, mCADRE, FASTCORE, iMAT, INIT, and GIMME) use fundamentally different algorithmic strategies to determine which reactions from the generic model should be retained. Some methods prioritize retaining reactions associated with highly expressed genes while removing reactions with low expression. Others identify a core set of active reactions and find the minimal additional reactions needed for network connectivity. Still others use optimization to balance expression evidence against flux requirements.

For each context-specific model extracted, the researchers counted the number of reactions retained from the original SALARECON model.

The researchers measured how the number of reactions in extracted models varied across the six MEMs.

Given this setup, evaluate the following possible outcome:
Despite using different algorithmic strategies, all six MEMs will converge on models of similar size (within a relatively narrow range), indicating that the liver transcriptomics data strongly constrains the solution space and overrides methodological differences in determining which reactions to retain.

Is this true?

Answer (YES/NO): NO